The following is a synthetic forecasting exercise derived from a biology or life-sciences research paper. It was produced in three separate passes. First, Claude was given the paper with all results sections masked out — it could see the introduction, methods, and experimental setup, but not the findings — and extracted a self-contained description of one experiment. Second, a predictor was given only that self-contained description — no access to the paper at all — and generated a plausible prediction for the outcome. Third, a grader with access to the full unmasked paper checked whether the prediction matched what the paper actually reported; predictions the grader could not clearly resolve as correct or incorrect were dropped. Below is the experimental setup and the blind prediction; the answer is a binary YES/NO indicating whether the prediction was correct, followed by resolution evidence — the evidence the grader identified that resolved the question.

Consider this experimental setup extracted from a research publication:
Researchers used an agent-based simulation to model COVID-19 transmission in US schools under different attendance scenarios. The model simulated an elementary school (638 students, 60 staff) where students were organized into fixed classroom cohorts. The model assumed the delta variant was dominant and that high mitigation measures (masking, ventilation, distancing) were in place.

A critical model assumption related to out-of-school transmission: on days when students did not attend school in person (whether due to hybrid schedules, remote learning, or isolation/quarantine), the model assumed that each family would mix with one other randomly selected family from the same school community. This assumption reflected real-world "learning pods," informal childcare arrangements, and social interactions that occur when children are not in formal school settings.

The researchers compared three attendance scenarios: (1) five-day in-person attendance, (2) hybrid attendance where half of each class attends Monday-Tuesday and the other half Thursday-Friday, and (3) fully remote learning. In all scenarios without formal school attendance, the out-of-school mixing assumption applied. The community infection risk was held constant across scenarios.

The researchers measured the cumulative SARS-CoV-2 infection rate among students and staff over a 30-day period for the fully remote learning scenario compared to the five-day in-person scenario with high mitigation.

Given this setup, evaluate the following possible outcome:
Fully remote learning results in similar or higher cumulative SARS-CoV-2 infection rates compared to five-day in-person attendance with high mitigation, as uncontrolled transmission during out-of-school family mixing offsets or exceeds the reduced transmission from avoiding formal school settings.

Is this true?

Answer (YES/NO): NO